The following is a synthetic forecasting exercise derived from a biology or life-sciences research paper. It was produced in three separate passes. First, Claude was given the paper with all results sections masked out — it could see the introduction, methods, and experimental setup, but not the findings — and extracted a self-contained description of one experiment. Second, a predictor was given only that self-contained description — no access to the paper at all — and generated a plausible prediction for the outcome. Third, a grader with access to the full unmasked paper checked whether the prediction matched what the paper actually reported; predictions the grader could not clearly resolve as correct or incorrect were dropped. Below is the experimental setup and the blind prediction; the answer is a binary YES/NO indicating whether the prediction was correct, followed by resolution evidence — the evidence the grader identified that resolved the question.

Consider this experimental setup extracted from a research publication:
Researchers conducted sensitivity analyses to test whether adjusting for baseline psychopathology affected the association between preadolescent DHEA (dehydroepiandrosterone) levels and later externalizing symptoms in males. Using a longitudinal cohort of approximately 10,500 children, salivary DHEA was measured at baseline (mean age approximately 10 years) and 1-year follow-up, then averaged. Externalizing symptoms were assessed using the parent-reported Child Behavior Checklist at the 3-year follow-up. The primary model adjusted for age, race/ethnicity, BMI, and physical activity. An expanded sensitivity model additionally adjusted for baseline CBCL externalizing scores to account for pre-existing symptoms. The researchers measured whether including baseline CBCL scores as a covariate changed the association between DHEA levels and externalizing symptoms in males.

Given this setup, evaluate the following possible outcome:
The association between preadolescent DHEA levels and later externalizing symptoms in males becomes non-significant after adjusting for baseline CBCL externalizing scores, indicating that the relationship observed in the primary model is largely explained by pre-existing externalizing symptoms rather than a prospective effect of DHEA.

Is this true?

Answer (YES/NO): NO